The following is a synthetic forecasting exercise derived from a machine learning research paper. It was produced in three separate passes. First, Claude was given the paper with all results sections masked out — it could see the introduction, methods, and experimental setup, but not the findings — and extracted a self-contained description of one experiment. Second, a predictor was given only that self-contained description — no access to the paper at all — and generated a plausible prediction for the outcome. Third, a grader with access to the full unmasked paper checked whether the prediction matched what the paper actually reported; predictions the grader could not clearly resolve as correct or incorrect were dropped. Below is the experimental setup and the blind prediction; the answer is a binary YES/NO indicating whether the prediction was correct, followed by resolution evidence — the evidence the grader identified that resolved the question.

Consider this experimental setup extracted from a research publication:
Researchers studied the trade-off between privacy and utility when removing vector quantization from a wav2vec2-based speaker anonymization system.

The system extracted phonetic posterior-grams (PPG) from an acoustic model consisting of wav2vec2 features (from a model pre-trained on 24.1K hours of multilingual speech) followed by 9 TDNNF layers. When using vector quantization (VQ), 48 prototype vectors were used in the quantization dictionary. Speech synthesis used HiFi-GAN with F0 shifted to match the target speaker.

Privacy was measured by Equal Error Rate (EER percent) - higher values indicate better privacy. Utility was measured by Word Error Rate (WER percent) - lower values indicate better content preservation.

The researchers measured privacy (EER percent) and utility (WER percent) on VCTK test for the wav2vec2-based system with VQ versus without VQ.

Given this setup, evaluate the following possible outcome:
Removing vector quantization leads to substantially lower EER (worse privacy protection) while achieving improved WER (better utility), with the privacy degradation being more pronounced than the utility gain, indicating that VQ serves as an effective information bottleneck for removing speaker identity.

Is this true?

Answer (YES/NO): YES